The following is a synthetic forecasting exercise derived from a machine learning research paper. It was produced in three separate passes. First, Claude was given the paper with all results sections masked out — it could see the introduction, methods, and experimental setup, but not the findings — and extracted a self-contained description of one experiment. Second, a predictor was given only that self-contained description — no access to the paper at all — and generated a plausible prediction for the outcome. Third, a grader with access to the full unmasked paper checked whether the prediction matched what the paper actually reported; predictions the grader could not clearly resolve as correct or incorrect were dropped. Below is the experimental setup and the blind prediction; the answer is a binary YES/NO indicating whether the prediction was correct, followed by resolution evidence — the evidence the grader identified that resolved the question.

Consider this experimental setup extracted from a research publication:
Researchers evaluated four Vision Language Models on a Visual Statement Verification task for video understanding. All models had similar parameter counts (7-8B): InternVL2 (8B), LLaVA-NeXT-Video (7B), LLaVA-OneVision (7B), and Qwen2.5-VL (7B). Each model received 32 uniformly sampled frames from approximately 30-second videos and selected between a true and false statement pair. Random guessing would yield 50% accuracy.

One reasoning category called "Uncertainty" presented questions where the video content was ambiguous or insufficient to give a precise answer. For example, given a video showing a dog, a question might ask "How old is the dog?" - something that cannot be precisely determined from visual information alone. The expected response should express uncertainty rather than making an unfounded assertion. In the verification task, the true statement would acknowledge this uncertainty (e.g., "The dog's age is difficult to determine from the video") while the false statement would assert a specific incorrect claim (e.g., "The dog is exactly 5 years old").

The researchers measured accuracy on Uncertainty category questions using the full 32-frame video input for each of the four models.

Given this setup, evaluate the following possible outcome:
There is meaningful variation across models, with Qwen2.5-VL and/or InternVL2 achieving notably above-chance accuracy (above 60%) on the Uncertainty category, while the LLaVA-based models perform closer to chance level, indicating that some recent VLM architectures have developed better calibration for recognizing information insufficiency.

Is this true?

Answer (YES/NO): NO